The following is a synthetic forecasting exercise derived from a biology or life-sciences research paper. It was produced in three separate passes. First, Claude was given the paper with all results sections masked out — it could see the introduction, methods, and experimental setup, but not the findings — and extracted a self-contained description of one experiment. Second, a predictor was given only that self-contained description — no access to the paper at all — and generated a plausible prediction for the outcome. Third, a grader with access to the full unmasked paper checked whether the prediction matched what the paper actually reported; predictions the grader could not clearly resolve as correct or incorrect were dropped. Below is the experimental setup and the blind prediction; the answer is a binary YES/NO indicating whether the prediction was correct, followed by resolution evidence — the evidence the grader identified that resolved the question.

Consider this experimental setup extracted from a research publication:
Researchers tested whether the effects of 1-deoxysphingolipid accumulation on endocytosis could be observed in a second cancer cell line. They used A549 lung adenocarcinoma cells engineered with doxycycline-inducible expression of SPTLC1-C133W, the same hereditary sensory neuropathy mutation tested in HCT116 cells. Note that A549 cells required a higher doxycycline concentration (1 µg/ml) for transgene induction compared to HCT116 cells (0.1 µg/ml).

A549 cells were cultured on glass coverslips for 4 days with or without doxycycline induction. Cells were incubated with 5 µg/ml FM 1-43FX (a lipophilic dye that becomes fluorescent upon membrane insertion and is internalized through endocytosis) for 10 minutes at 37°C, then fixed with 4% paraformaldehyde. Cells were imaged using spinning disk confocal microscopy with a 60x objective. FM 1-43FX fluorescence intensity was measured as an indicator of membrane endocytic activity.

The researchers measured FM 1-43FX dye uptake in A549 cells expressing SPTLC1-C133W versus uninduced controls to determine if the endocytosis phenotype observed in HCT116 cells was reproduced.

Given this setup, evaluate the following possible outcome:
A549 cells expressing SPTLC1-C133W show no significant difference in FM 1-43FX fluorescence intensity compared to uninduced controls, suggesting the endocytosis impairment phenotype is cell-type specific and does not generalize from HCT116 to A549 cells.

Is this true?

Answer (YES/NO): NO